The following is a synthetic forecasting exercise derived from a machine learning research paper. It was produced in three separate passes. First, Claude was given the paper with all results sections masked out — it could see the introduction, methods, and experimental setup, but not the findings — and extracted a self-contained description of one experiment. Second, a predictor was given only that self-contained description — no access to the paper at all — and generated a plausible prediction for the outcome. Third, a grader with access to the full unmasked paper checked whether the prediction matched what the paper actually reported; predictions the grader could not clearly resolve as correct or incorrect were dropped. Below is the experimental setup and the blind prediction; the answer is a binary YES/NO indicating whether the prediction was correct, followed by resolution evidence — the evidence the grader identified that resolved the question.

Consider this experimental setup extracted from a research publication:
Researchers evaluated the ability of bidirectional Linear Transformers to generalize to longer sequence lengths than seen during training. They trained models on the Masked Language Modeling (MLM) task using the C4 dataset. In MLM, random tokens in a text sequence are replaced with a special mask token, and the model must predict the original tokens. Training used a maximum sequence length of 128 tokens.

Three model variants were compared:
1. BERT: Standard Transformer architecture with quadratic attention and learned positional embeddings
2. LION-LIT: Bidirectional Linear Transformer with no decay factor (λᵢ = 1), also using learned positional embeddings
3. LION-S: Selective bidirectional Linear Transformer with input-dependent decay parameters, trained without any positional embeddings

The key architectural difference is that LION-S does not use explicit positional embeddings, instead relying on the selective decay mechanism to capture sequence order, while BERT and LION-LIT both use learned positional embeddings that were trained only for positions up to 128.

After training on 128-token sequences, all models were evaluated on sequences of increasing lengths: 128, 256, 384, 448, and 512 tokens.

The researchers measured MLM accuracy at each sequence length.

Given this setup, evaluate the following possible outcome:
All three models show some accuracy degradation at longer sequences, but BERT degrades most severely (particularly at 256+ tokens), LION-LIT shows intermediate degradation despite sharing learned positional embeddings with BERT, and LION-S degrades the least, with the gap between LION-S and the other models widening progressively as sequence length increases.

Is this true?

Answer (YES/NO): NO